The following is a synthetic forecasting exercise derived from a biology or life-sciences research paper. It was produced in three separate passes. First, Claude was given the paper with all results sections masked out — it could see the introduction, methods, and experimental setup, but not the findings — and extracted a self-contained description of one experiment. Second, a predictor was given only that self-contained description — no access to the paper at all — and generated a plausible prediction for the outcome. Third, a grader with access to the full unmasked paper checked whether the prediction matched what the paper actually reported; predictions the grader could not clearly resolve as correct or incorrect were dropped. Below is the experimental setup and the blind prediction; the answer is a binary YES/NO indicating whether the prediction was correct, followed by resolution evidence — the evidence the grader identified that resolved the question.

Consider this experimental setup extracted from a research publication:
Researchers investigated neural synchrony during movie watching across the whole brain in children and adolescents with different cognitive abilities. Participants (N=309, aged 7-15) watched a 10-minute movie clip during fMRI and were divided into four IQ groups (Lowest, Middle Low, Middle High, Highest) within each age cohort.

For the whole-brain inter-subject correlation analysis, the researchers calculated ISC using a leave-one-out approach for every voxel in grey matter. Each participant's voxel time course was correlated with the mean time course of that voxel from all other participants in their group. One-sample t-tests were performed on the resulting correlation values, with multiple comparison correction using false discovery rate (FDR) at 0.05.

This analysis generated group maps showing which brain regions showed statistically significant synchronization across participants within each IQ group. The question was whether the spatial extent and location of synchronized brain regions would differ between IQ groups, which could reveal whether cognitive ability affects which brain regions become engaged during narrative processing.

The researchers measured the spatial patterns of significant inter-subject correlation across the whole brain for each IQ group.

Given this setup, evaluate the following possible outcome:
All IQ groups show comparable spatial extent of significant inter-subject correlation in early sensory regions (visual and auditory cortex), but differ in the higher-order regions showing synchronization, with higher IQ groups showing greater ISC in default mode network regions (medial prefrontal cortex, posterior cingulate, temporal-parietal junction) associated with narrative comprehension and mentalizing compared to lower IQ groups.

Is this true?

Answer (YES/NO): NO